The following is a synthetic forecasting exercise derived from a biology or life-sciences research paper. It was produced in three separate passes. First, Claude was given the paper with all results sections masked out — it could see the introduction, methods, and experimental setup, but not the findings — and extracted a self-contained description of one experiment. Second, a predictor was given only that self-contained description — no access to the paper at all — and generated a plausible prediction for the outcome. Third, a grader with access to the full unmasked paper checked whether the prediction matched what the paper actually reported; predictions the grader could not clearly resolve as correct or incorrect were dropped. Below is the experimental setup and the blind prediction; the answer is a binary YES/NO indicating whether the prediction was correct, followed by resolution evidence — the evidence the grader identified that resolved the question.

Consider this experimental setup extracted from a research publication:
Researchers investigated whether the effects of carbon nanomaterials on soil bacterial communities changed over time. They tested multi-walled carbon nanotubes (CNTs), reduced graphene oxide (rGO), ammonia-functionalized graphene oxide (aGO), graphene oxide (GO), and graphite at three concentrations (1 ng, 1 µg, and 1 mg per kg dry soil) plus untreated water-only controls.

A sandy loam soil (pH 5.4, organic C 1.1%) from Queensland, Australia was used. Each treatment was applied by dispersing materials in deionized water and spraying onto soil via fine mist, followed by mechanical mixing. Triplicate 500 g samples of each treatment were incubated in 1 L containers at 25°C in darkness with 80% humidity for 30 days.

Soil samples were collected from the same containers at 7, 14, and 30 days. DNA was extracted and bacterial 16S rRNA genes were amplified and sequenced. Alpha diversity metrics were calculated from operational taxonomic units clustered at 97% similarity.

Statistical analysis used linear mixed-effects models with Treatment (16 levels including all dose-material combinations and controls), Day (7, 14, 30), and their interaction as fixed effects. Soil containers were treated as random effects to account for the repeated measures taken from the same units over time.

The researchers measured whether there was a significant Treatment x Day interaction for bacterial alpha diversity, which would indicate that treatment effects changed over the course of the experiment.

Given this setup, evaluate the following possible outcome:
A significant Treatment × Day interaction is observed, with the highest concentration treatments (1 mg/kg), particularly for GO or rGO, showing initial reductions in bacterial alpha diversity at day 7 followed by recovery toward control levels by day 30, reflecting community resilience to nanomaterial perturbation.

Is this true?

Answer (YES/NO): NO